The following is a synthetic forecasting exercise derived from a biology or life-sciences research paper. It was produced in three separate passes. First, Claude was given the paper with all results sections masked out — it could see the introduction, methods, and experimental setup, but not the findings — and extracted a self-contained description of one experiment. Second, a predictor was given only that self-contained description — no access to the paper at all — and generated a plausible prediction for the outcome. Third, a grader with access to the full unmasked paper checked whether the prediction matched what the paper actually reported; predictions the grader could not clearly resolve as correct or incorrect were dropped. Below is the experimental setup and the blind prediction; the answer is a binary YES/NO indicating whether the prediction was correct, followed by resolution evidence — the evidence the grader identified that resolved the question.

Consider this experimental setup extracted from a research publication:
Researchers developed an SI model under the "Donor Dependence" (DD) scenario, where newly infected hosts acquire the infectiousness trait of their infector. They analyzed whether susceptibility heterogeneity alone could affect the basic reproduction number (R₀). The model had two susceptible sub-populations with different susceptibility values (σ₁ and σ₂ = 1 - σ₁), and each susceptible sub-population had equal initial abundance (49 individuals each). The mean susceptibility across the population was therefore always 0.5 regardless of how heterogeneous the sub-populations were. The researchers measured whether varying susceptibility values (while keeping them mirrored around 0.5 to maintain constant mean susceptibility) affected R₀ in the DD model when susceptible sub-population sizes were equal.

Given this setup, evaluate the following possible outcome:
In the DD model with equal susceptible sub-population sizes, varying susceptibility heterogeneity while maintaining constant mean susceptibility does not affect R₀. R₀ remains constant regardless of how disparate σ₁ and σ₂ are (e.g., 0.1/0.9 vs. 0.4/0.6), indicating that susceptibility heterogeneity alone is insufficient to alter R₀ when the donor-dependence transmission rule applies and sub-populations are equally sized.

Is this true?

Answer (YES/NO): YES